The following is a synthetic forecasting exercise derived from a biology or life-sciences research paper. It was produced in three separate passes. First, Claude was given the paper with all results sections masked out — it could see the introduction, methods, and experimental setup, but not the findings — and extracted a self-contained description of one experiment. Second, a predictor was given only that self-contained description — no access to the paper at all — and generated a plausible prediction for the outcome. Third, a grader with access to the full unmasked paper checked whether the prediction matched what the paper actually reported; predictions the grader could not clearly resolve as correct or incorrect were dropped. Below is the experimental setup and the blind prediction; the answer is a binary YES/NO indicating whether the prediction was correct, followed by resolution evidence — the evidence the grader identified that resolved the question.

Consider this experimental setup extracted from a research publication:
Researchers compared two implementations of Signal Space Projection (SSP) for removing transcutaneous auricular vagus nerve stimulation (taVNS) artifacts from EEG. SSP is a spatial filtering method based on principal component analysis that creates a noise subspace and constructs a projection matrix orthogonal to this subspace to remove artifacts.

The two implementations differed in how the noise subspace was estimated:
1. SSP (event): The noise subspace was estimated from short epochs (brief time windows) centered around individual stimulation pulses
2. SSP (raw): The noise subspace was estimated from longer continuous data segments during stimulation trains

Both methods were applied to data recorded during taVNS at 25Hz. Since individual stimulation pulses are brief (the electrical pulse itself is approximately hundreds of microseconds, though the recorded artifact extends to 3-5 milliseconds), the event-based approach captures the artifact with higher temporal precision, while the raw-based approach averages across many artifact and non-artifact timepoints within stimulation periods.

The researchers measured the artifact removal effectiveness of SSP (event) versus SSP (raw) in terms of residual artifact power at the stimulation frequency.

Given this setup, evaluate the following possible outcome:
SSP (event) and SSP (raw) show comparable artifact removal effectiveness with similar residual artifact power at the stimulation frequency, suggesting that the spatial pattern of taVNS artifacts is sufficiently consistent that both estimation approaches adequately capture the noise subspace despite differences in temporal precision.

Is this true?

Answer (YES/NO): NO